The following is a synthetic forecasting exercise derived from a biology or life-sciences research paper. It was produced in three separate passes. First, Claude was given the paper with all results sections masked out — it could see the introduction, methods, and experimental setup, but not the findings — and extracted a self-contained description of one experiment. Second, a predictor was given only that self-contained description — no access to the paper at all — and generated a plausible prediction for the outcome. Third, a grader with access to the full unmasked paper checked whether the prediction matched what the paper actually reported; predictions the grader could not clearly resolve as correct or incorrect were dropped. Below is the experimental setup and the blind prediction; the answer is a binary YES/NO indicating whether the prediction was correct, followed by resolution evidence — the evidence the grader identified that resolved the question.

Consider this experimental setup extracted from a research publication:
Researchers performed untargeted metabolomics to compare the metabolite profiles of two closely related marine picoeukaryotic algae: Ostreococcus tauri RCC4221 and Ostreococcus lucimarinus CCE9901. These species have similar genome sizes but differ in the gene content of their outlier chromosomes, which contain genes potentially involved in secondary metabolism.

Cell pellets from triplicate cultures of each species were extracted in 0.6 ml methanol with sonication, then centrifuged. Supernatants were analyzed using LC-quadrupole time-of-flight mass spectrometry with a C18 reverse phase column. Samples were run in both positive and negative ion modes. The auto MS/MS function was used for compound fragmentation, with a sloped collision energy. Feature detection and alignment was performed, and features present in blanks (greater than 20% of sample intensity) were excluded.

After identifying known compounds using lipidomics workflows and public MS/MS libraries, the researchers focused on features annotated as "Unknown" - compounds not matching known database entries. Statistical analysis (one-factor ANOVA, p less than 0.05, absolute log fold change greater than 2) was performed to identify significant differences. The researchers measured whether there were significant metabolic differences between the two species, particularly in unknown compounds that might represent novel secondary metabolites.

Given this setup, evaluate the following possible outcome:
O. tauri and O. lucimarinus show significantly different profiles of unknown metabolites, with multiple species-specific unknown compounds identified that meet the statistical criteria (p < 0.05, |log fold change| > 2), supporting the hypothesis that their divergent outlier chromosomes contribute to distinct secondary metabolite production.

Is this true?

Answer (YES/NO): YES